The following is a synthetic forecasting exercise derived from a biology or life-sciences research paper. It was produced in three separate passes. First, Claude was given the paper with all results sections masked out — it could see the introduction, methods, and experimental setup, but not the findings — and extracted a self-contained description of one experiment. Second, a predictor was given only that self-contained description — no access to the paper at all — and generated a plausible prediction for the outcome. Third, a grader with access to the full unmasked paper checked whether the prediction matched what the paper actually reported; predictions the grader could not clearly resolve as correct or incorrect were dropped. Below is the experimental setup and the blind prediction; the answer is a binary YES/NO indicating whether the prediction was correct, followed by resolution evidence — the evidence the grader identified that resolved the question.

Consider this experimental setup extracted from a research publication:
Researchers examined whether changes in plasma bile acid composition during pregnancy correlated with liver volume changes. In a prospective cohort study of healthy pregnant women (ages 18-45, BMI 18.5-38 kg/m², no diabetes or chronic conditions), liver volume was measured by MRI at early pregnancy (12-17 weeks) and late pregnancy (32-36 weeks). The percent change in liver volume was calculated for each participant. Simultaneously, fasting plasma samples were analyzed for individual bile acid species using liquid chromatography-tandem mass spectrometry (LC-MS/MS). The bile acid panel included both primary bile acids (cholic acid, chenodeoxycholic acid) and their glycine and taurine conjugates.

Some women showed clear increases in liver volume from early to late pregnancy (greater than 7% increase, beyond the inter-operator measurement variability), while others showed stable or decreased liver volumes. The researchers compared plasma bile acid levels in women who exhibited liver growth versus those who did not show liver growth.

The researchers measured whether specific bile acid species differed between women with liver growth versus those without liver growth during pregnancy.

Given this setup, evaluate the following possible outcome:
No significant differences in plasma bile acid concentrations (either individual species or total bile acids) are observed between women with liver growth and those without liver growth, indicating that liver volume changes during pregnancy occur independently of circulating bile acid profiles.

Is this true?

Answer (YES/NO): NO